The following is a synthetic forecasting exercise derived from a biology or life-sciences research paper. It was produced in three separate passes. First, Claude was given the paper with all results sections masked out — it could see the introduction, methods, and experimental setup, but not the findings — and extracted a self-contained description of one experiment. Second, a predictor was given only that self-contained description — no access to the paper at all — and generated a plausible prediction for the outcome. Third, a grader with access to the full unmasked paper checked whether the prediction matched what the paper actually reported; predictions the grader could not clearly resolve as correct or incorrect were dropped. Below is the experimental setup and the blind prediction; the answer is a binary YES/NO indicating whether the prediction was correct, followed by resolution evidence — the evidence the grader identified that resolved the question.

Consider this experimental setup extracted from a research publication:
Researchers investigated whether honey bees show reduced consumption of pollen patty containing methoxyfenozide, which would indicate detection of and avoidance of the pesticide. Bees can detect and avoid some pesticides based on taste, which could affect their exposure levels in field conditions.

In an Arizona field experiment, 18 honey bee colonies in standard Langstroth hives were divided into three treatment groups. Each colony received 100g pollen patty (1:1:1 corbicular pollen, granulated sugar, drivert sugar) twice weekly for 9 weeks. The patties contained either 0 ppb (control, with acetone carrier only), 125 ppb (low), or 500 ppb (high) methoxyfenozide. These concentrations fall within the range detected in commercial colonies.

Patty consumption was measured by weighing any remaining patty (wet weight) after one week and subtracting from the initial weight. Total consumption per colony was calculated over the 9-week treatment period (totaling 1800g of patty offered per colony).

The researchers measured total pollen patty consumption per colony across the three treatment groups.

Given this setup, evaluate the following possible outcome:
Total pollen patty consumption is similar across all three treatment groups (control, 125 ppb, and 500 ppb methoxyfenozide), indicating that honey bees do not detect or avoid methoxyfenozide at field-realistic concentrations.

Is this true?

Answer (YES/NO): YES